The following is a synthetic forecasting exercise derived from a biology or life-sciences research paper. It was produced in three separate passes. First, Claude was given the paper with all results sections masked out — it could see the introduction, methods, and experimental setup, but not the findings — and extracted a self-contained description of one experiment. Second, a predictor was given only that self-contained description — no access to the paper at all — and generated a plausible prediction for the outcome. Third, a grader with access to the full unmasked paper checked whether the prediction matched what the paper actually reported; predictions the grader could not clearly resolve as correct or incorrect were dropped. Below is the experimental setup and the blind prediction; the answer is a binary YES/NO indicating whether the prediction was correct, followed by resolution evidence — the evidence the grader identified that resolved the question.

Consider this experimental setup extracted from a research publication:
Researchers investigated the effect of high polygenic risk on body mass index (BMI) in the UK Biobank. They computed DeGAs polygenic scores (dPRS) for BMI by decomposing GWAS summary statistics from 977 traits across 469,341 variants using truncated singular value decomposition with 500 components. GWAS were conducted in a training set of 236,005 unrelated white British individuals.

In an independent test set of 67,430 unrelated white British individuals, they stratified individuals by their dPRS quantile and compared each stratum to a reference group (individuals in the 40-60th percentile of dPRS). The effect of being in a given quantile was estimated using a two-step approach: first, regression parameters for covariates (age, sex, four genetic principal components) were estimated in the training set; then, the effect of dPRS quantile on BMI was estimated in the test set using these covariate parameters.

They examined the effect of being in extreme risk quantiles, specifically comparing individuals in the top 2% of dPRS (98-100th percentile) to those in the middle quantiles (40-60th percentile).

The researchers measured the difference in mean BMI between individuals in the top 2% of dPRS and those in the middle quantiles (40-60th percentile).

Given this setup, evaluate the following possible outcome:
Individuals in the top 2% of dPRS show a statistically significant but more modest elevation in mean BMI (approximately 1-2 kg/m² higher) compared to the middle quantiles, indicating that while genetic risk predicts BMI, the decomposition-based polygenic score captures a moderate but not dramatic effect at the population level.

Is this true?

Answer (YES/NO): YES